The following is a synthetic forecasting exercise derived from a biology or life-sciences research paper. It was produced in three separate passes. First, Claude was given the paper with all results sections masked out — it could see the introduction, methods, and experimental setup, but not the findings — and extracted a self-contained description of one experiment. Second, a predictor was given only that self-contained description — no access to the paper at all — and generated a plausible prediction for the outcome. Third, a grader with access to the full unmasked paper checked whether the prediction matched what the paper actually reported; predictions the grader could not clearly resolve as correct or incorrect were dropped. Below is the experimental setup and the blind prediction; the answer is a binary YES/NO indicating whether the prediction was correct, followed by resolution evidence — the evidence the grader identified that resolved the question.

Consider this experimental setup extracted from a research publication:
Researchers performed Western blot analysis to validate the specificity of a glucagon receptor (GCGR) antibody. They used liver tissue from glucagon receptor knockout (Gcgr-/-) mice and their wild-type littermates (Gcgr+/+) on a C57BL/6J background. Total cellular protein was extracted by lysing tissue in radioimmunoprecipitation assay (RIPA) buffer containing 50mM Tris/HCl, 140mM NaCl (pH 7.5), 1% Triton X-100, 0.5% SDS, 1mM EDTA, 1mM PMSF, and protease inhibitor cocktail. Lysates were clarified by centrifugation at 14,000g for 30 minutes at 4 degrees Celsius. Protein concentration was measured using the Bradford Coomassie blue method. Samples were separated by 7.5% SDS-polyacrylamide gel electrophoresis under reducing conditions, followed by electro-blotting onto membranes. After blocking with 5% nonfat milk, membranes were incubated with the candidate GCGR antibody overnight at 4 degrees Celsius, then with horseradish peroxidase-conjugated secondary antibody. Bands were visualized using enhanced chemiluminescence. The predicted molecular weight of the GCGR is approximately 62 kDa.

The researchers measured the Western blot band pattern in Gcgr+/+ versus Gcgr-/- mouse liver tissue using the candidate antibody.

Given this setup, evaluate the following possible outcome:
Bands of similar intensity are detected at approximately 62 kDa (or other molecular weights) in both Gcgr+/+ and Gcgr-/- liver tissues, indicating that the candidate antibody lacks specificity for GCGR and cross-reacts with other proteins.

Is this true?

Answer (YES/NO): NO